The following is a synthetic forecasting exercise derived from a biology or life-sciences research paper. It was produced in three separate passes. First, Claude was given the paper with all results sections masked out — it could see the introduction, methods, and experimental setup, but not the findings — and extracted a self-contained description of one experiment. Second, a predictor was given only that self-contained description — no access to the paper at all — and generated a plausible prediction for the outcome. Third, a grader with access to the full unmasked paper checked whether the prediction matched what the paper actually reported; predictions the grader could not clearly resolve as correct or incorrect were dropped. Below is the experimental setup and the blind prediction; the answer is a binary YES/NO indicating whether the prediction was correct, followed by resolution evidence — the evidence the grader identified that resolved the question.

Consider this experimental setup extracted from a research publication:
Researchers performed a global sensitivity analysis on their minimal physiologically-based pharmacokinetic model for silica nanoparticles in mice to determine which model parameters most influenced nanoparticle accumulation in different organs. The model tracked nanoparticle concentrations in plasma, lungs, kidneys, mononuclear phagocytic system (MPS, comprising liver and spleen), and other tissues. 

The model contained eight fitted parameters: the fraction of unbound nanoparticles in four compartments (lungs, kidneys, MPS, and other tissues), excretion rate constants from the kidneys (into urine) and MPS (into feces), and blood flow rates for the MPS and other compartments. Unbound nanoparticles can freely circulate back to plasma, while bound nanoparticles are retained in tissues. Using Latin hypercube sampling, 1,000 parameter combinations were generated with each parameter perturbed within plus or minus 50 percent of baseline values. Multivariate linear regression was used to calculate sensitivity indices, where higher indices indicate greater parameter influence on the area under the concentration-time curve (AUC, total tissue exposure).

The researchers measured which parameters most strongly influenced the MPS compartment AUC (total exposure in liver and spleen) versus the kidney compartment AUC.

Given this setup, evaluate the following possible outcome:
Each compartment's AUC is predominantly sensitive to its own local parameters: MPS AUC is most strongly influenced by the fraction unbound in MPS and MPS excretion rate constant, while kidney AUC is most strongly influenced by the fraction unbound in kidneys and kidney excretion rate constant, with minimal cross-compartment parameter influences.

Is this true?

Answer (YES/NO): NO